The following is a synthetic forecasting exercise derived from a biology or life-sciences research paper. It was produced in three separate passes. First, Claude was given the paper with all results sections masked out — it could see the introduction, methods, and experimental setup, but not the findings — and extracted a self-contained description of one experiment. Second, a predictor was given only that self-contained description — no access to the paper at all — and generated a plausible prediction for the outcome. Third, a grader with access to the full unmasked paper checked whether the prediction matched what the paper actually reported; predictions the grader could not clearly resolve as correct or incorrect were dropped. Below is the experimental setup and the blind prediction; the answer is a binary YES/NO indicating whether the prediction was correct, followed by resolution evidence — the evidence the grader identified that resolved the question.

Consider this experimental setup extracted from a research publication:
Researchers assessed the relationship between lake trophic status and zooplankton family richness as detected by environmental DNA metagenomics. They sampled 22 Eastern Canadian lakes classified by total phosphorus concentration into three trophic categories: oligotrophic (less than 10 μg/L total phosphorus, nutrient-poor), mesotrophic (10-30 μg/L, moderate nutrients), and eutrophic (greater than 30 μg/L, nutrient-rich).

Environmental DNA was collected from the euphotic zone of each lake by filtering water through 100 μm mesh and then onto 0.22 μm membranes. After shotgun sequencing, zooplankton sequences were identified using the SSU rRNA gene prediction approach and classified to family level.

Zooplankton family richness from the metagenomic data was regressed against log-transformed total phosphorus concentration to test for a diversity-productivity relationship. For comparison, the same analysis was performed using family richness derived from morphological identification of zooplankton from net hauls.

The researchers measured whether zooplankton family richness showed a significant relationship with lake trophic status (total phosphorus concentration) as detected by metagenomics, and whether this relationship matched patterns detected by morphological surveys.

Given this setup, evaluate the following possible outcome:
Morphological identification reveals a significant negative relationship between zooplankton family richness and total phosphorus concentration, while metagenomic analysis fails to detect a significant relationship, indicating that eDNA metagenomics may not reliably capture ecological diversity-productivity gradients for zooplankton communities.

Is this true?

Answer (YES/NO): NO